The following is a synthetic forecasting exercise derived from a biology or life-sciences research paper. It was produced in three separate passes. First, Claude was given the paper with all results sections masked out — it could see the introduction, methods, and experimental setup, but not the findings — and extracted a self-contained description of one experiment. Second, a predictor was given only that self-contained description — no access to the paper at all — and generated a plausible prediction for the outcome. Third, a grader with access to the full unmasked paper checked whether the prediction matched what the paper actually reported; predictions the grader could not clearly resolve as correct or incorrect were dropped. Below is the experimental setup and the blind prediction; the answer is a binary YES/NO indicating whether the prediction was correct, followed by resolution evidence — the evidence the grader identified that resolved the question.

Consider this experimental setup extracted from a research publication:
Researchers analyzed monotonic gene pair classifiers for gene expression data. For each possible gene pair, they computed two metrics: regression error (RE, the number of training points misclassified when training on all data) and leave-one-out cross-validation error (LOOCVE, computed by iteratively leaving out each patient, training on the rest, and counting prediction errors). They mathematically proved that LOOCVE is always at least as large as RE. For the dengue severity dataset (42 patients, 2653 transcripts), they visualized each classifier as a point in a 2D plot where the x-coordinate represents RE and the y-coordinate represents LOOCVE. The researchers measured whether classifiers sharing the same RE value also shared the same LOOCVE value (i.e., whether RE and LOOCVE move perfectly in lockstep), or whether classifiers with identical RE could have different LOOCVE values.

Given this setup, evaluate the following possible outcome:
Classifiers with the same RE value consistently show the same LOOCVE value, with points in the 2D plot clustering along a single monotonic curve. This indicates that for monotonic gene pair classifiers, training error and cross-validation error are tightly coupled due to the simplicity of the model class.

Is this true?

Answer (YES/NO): NO